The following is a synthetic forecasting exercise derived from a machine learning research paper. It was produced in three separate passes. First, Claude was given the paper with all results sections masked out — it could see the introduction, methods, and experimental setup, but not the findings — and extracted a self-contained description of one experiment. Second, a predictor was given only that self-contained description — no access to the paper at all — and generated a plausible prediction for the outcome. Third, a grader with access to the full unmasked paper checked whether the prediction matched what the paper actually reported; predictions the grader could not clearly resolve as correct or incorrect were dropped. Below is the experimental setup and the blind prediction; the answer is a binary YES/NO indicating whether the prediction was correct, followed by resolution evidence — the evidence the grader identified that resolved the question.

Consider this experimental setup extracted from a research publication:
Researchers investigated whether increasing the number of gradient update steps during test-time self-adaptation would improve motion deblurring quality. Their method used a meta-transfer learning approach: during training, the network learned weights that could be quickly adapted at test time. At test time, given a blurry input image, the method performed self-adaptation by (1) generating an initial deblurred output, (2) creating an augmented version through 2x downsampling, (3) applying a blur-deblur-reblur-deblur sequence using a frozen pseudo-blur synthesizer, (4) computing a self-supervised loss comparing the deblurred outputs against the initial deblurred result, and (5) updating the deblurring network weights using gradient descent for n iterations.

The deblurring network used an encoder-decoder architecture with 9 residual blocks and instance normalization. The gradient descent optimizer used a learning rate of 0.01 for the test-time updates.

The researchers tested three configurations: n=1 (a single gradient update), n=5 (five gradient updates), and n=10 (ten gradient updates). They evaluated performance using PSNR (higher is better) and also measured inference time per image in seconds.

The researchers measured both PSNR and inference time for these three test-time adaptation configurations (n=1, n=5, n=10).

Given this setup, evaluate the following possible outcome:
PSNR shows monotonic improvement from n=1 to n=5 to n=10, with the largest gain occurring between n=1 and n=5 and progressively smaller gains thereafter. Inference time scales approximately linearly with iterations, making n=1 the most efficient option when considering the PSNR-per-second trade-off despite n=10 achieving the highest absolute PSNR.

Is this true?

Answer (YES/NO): YES